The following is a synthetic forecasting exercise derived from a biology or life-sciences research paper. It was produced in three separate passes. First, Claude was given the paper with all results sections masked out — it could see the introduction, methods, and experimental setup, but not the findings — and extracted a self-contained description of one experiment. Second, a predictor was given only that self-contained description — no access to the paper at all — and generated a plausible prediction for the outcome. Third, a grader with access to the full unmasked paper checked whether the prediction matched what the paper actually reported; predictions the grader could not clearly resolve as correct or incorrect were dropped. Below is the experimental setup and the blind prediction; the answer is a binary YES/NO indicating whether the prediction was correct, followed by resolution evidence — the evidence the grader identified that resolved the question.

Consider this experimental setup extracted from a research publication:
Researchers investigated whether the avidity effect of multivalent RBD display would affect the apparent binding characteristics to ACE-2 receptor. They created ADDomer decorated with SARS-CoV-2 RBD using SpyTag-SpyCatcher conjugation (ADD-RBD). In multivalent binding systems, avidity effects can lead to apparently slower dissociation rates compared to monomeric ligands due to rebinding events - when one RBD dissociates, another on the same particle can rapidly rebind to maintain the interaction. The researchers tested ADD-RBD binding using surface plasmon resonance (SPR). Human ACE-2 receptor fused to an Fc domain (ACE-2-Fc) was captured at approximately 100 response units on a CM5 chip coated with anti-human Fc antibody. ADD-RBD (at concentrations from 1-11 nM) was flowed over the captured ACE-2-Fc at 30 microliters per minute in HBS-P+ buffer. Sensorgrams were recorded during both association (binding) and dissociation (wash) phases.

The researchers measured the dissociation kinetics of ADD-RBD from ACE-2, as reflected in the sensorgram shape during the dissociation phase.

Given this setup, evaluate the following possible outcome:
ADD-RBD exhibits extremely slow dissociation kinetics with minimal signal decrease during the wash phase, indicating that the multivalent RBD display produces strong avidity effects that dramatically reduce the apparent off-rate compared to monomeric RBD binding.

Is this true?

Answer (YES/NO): YES